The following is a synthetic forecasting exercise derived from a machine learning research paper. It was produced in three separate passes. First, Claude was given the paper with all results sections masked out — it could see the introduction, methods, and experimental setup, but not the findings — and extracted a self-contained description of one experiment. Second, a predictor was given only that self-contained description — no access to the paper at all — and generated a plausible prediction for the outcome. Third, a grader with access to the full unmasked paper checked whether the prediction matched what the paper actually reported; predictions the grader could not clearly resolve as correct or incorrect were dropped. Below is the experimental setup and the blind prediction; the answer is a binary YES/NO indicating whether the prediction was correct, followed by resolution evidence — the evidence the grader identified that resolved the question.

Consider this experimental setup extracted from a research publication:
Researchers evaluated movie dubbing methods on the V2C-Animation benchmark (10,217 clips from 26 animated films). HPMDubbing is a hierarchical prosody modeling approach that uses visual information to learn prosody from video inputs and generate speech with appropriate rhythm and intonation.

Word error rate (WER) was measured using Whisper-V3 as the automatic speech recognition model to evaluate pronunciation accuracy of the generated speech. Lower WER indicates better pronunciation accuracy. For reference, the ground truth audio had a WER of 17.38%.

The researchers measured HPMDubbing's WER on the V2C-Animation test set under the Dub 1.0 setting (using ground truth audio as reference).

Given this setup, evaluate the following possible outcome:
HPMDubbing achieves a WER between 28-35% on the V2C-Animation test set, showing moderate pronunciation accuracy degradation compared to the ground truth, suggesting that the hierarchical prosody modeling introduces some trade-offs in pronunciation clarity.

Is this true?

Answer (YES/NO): NO